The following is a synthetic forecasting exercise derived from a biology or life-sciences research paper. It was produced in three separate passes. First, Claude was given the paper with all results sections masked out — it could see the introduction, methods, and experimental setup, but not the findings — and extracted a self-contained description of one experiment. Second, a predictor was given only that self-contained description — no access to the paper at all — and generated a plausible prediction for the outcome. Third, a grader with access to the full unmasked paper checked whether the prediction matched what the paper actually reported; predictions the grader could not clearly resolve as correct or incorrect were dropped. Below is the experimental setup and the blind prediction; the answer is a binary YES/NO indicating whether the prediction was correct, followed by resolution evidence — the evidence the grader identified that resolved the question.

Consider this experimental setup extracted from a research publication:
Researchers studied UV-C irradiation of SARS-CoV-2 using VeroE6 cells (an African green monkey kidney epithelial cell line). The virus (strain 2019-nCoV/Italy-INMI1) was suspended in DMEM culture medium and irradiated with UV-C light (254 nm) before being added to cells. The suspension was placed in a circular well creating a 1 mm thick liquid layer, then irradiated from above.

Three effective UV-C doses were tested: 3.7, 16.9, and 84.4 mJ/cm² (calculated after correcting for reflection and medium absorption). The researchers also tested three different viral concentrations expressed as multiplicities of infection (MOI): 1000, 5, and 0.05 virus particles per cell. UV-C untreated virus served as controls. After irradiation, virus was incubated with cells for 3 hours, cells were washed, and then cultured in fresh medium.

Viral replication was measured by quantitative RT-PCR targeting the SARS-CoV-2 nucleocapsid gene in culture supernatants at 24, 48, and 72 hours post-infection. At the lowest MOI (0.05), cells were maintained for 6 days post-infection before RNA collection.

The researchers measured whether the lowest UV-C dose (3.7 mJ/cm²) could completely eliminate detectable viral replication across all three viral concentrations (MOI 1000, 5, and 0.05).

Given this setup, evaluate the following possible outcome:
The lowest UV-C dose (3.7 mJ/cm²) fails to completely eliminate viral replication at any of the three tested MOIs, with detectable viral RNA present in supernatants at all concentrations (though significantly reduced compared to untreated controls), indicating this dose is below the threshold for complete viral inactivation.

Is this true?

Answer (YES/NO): NO